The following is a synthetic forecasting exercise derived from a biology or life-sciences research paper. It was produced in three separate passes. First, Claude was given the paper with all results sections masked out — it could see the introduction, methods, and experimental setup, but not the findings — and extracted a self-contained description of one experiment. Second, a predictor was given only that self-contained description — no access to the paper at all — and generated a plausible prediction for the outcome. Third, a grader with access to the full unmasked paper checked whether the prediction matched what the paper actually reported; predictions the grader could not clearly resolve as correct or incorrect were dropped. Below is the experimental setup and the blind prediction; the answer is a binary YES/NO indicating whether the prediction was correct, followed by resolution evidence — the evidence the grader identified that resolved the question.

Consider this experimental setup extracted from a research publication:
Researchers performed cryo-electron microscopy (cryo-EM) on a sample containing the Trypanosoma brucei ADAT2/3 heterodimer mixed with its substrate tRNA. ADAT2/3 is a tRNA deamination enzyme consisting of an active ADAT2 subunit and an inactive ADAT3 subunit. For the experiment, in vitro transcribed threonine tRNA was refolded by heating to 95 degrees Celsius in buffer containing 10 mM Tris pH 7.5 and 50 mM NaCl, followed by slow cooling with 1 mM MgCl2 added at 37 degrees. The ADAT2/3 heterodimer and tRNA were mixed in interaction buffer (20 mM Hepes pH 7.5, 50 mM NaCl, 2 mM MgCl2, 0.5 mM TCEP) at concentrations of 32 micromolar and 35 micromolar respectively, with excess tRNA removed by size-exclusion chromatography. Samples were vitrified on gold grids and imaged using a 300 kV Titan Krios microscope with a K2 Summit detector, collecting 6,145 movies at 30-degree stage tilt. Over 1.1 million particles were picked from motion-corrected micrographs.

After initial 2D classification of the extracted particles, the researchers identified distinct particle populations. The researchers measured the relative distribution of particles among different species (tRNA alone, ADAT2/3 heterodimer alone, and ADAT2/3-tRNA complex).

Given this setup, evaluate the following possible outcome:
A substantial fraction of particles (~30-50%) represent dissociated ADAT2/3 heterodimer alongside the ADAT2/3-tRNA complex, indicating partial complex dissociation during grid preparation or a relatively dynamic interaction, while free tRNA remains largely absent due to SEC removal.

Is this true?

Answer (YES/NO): NO